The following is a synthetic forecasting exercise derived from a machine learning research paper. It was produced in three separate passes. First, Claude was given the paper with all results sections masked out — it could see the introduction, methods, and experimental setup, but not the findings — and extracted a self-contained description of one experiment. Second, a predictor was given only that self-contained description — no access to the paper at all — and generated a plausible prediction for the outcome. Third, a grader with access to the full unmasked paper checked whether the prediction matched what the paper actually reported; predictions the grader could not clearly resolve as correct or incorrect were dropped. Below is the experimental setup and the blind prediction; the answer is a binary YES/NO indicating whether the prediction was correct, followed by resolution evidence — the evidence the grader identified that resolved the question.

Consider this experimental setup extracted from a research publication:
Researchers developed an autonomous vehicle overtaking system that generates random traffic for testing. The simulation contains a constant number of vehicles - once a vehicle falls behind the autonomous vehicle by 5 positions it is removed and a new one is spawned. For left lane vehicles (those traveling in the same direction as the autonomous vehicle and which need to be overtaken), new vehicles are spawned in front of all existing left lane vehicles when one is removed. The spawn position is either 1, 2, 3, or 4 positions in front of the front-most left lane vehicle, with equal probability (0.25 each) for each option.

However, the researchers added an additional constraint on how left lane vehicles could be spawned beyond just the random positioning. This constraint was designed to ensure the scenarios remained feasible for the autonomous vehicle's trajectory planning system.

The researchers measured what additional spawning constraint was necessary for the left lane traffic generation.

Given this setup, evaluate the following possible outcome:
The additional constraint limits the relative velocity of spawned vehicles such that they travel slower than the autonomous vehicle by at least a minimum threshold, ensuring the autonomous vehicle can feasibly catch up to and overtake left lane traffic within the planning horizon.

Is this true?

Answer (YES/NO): NO